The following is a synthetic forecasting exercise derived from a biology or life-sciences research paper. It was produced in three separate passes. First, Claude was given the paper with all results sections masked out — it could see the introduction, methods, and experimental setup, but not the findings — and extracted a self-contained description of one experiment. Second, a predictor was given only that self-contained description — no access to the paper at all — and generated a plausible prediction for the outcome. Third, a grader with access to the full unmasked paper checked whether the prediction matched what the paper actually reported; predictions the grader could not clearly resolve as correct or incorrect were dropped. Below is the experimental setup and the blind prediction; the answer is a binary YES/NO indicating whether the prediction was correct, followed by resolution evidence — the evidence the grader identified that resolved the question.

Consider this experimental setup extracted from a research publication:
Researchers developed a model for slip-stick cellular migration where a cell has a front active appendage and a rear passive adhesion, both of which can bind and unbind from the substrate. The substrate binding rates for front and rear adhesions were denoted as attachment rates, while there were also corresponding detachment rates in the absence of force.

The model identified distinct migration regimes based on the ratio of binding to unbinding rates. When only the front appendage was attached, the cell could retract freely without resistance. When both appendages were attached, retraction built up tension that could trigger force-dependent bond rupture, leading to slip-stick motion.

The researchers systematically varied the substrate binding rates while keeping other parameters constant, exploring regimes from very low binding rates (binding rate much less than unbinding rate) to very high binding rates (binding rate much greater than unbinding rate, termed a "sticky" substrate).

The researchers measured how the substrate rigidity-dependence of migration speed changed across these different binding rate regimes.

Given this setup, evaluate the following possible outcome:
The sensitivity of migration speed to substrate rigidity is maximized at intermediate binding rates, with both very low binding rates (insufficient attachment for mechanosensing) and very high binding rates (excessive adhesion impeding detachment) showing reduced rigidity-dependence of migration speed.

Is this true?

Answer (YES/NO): NO